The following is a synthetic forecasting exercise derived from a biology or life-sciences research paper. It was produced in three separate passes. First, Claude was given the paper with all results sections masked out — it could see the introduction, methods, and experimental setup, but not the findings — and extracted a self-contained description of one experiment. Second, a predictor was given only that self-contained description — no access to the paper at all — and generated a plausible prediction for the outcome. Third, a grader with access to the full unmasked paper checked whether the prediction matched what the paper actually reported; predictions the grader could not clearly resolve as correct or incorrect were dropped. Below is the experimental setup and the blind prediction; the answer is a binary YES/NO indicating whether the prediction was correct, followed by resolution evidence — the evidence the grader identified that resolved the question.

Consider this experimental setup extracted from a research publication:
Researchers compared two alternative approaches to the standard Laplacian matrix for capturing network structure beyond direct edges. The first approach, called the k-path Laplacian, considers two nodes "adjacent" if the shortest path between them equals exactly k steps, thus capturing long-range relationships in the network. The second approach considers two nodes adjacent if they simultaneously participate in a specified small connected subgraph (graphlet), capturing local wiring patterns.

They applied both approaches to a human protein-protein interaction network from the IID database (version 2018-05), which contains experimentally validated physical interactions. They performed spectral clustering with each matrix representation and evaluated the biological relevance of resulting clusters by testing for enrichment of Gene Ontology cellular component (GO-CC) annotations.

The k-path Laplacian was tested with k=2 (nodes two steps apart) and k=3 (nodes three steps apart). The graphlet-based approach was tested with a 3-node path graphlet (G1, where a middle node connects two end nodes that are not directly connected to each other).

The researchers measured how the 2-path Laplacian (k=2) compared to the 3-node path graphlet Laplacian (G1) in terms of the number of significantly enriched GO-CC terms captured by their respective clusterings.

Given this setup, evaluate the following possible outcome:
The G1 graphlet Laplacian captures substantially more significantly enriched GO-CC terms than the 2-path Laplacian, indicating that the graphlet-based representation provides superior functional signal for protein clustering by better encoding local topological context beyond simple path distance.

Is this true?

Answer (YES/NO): YES